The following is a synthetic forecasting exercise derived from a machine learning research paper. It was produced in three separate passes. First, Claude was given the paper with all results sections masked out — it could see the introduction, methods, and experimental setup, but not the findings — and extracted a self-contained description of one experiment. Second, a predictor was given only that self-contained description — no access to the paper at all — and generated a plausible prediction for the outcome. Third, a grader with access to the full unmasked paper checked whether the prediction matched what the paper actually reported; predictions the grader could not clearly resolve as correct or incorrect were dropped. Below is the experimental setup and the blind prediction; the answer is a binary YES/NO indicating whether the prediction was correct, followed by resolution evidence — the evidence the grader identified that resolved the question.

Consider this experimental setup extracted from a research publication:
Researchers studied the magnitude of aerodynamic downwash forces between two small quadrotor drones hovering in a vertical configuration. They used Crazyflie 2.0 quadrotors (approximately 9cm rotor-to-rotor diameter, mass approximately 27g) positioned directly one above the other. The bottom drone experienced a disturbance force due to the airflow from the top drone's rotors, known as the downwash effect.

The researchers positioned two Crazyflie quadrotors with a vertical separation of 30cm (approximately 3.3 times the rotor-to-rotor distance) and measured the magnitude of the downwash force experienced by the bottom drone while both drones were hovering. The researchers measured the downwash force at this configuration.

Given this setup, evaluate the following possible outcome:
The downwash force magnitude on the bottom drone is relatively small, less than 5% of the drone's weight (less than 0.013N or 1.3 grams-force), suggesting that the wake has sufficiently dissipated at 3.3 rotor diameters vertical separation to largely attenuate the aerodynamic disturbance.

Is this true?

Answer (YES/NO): NO